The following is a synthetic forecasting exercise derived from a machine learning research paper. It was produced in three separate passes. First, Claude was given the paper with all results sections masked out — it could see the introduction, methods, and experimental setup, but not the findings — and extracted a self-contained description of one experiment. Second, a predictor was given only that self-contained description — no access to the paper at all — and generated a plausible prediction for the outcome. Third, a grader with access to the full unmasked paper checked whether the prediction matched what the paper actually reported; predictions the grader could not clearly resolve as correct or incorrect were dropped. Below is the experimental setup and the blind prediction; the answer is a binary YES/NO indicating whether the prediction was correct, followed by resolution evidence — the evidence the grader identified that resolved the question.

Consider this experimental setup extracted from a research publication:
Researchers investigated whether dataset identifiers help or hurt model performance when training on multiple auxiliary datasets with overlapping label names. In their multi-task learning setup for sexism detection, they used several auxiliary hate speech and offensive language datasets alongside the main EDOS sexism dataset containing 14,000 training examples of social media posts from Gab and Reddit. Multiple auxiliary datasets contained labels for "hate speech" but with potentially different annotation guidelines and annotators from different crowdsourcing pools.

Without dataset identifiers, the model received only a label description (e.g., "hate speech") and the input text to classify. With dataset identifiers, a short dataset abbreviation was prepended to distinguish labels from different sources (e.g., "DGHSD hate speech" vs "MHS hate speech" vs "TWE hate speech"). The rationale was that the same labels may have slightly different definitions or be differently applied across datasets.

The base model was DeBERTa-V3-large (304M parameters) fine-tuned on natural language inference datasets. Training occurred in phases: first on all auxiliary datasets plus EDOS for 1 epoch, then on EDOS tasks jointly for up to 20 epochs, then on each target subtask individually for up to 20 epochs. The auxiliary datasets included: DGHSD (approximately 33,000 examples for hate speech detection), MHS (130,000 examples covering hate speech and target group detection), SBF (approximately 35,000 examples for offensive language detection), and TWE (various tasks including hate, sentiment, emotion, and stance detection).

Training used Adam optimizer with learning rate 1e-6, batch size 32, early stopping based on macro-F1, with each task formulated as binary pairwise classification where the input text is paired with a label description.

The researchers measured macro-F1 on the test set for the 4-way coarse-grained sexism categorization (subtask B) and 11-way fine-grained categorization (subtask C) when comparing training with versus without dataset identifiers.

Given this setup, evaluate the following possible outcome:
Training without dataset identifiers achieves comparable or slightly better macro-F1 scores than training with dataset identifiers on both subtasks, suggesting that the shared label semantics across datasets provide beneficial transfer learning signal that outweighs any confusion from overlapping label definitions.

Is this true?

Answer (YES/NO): NO